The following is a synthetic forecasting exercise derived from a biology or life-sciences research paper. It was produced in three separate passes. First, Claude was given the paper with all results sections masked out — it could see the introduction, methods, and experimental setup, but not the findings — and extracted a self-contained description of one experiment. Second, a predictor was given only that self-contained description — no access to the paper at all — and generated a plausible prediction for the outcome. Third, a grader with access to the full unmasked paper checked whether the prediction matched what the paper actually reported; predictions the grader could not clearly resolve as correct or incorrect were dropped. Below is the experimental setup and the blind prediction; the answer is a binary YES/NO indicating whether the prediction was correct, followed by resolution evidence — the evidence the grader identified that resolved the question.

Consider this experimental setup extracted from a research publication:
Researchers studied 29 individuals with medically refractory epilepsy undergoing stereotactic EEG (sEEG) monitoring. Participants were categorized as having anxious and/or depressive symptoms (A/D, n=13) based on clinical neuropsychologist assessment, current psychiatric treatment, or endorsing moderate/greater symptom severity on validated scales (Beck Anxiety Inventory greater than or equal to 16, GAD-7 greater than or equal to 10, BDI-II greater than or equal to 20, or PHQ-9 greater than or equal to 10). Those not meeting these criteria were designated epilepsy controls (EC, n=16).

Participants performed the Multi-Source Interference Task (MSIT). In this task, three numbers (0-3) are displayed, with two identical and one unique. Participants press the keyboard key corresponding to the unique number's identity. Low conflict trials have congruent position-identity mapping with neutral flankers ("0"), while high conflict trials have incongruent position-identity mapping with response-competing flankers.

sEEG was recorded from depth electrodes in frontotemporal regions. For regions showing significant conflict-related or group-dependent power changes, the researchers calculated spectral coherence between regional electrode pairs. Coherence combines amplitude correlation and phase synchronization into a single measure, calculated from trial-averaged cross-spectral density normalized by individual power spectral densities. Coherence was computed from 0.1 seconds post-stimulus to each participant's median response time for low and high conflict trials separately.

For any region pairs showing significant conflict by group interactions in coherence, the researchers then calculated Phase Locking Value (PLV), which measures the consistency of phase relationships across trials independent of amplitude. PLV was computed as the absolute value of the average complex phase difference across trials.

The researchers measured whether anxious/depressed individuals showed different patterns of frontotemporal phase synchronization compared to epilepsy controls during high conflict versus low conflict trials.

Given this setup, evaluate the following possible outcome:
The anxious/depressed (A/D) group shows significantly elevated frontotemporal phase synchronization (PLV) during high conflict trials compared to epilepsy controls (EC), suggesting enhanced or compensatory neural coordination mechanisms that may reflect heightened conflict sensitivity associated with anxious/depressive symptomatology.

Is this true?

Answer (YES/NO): NO